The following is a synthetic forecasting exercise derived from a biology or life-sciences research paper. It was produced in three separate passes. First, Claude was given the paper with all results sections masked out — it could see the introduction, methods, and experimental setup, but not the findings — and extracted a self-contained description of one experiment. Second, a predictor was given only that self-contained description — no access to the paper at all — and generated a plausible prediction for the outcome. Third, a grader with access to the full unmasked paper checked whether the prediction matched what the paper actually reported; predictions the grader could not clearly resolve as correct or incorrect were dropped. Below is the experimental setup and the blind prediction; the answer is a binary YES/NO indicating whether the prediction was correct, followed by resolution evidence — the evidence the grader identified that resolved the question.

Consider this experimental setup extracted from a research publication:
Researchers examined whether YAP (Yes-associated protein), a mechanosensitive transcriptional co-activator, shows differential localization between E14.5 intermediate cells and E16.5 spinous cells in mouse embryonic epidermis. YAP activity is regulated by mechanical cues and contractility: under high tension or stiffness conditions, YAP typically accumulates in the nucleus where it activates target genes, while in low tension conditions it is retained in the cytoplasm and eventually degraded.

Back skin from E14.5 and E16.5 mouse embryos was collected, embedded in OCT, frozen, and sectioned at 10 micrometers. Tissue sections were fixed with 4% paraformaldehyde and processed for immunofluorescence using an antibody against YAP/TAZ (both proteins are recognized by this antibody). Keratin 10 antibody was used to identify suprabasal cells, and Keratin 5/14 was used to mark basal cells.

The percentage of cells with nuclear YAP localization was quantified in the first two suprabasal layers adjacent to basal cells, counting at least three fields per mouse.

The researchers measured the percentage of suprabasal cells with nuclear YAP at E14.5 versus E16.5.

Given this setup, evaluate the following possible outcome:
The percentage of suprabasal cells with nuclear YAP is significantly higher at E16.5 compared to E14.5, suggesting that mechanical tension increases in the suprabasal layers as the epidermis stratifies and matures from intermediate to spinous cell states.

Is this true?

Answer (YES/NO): NO